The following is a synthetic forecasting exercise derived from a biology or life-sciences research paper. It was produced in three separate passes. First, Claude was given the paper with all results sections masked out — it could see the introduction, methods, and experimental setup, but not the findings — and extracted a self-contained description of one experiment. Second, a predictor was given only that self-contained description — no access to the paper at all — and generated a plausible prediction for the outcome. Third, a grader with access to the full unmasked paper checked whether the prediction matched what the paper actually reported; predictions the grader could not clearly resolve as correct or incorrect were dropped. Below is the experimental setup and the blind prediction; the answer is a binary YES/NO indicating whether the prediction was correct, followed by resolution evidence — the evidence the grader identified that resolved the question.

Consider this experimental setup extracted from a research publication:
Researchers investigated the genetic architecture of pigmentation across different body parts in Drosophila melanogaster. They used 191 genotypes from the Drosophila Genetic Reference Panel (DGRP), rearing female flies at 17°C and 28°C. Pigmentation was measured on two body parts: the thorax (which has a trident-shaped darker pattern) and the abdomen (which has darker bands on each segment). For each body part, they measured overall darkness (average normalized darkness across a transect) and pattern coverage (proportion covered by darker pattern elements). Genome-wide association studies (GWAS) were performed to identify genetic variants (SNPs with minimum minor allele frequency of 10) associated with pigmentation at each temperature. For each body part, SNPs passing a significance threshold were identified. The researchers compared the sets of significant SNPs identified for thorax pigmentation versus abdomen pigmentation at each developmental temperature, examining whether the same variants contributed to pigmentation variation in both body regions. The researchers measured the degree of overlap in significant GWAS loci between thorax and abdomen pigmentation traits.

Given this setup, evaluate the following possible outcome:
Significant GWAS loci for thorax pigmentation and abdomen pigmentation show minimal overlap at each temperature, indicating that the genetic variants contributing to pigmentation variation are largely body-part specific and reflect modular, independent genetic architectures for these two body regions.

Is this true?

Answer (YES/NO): YES